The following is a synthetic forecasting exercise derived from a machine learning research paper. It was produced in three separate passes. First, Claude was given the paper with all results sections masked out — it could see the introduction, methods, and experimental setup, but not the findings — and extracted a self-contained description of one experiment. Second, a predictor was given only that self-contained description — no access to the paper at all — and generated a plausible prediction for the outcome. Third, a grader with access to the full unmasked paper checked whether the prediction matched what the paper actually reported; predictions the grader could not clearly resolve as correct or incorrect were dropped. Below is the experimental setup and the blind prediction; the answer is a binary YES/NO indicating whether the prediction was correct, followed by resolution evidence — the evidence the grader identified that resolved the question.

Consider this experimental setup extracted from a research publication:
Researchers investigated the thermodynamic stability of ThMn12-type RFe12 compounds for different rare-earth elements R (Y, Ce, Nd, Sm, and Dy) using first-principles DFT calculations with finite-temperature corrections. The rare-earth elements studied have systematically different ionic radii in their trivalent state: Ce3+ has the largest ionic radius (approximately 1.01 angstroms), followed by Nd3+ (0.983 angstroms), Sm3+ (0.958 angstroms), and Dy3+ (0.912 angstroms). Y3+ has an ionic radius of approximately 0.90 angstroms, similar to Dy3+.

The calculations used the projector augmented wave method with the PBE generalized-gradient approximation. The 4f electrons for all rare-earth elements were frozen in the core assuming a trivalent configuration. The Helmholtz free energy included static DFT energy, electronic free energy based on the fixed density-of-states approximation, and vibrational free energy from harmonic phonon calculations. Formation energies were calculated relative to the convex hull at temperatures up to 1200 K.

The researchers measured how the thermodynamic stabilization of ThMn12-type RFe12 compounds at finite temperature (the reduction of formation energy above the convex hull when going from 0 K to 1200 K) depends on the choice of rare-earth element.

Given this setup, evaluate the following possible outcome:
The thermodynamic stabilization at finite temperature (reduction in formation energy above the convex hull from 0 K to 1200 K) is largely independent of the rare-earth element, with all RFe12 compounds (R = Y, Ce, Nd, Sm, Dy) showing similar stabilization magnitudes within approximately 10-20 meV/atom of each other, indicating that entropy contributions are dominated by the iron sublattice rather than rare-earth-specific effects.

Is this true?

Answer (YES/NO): NO